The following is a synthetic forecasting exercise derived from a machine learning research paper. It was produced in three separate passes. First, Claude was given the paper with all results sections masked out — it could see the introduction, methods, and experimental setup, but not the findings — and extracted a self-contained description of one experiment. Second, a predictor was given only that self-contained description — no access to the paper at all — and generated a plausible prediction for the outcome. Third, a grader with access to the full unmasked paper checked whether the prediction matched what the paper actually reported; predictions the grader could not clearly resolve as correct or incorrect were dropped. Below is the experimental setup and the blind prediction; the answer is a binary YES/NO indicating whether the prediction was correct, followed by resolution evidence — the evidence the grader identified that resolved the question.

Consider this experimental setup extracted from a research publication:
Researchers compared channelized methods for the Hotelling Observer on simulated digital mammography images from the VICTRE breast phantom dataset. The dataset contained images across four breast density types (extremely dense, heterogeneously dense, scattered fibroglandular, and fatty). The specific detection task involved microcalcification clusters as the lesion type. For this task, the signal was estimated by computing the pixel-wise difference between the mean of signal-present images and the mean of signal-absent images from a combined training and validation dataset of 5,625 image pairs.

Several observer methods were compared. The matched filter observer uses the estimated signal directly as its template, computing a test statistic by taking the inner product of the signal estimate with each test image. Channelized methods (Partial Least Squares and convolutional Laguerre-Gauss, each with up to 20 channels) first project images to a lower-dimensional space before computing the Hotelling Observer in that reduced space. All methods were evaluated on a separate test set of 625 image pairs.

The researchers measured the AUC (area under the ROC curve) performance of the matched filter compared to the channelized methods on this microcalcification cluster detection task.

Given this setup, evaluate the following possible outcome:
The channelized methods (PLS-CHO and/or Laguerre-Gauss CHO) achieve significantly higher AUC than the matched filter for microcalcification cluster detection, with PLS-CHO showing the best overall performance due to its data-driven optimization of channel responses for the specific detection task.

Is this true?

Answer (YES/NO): NO